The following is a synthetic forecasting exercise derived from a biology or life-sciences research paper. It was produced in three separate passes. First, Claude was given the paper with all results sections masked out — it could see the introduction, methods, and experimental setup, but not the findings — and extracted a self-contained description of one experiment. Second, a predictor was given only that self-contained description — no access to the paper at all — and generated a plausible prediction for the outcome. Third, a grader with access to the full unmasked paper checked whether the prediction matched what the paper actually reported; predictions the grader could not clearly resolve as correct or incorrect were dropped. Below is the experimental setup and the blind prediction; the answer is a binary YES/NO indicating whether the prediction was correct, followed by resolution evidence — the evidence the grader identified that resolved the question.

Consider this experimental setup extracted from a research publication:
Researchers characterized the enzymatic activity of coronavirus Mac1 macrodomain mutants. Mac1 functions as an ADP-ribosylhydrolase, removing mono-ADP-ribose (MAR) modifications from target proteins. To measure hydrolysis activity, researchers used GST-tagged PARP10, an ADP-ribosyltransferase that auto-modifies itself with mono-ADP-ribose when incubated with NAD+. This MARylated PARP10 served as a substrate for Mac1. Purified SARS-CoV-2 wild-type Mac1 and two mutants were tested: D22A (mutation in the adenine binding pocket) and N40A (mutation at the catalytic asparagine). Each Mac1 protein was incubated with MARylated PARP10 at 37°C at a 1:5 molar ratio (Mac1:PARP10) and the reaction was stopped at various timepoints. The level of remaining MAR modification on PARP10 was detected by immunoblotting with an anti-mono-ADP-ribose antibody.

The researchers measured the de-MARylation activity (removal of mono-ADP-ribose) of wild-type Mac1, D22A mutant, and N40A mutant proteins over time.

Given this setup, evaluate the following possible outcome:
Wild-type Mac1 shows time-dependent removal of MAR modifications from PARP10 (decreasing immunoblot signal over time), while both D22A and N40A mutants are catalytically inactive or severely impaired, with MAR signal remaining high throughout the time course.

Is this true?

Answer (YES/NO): NO